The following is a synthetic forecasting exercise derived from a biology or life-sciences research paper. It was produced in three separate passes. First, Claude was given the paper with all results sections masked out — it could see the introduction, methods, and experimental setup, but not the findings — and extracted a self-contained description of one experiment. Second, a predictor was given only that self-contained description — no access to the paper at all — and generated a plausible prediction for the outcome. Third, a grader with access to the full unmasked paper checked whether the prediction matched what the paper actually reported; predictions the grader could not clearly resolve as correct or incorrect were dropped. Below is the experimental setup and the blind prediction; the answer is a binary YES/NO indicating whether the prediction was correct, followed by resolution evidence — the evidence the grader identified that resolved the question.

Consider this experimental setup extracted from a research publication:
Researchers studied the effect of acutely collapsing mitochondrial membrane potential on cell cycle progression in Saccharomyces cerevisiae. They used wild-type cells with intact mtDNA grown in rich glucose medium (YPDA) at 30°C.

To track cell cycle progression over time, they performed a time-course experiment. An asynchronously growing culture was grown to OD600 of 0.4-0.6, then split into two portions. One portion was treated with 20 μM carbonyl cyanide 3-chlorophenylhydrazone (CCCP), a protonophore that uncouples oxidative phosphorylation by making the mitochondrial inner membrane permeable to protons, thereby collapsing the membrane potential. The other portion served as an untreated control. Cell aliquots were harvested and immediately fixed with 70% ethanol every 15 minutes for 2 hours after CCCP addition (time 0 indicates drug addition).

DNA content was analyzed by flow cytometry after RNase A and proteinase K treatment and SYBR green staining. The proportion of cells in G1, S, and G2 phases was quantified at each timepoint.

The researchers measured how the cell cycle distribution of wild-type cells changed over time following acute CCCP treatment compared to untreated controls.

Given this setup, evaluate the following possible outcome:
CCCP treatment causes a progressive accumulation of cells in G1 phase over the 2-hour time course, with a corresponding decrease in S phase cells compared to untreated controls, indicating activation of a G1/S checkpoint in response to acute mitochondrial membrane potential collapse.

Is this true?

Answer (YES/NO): NO